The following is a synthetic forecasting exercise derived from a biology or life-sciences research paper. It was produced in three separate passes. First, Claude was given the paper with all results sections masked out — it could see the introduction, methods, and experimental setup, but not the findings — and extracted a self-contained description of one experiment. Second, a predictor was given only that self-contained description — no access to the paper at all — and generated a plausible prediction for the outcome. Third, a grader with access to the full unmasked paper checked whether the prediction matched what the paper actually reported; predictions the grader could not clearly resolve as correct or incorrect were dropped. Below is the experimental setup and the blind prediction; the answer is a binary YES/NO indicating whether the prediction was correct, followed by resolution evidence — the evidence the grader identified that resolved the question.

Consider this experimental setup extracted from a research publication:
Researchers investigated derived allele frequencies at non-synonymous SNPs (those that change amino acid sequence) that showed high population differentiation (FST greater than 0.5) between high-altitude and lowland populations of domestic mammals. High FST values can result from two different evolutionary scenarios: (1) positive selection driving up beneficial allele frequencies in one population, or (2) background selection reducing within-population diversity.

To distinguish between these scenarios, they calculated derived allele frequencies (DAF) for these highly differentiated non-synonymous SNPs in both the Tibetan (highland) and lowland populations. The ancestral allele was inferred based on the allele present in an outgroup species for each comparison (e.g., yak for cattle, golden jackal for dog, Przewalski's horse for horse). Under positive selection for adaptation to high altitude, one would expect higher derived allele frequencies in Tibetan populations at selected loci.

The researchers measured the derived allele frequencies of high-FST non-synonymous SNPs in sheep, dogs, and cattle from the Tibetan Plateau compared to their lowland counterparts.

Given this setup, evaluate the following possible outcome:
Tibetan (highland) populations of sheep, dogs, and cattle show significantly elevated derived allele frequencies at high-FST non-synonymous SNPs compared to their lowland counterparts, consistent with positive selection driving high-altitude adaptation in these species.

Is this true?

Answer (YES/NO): YES